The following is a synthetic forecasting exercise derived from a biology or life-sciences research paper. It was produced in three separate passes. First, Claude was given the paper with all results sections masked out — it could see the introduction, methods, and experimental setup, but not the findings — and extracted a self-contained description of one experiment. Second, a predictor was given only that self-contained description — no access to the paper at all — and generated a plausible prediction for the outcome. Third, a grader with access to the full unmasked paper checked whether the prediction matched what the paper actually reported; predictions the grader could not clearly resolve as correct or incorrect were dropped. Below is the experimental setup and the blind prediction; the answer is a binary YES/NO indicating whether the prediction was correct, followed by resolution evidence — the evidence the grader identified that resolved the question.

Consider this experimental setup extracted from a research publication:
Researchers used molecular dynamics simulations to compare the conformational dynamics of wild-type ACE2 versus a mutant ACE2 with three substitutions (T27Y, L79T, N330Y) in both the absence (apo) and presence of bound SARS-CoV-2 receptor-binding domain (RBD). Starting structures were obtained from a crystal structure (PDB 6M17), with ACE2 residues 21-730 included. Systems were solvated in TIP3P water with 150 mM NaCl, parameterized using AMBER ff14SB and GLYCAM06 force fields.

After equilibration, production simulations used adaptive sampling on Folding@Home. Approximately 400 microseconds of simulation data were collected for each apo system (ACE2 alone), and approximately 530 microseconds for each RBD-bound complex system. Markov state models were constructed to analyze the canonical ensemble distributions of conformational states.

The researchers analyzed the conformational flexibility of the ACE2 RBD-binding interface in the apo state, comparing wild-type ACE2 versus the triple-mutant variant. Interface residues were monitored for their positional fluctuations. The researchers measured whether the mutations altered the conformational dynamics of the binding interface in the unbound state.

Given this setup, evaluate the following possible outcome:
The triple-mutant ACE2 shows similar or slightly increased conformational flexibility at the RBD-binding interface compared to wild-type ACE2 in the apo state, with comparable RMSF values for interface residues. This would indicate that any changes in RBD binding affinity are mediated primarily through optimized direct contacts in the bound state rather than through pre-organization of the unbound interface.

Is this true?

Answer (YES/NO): YES